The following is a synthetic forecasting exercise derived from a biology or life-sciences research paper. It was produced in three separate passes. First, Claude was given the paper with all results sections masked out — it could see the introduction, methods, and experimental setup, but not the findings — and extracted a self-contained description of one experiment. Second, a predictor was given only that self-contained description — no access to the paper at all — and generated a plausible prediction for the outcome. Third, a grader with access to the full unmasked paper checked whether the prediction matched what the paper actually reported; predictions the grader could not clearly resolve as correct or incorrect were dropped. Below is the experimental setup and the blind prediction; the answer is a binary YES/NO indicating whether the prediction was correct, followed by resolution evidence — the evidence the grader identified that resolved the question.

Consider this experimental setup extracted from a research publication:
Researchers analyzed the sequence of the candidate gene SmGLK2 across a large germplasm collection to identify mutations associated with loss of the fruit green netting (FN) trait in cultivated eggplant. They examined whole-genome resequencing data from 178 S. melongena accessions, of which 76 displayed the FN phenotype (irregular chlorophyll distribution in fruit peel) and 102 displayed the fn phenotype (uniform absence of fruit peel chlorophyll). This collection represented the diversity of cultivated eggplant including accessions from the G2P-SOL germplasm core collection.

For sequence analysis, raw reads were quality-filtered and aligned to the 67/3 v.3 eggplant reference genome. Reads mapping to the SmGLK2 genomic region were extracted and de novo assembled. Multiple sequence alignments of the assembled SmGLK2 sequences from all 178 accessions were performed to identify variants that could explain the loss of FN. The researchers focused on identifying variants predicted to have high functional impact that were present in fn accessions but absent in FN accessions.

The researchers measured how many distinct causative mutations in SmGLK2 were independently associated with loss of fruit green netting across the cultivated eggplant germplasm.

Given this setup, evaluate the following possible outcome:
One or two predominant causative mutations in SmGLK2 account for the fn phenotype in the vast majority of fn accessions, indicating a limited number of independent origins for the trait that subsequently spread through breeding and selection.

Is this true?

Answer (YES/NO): YES